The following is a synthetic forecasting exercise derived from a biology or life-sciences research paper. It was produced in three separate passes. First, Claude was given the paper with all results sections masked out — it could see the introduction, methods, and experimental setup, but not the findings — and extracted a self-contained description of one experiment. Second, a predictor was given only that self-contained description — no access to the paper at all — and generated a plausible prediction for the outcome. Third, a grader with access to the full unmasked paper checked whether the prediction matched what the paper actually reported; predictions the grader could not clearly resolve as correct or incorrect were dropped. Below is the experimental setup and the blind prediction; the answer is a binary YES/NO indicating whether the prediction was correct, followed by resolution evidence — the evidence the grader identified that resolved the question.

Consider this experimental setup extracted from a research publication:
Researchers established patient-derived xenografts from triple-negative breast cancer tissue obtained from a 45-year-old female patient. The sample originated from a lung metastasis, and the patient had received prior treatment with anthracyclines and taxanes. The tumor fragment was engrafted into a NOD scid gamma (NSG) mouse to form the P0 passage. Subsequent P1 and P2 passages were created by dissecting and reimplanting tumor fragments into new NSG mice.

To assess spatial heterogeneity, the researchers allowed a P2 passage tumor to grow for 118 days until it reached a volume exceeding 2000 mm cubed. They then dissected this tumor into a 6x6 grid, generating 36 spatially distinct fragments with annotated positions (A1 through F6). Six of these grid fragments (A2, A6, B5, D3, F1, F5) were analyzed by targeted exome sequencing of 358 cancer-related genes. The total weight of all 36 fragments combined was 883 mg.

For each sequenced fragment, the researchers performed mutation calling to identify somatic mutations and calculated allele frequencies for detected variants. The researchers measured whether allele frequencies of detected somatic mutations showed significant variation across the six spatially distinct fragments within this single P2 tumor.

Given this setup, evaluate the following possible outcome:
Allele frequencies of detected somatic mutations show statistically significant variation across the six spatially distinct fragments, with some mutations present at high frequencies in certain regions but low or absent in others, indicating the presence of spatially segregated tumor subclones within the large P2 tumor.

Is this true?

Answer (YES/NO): YES